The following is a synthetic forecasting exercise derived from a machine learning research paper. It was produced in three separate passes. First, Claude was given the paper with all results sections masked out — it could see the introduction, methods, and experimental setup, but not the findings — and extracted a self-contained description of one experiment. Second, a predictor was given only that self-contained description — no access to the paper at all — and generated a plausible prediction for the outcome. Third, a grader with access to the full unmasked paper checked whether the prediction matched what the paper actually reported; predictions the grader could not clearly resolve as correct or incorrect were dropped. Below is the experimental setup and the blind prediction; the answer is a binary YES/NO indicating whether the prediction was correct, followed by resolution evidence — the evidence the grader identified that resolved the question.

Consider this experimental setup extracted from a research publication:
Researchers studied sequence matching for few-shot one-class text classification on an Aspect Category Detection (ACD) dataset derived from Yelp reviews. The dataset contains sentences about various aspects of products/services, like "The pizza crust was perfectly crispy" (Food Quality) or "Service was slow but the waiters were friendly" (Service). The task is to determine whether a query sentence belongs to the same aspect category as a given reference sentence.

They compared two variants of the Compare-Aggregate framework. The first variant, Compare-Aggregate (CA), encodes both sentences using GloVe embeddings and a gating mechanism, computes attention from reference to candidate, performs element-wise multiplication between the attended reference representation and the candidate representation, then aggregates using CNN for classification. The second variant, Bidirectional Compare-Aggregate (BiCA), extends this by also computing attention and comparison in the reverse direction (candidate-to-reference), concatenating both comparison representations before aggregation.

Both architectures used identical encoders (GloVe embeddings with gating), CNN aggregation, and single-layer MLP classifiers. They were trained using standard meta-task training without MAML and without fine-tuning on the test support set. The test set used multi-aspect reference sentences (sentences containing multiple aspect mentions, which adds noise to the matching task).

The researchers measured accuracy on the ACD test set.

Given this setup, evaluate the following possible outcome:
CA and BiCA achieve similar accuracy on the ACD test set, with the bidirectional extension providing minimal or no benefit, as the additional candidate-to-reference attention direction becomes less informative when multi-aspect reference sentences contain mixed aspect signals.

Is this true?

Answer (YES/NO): YES